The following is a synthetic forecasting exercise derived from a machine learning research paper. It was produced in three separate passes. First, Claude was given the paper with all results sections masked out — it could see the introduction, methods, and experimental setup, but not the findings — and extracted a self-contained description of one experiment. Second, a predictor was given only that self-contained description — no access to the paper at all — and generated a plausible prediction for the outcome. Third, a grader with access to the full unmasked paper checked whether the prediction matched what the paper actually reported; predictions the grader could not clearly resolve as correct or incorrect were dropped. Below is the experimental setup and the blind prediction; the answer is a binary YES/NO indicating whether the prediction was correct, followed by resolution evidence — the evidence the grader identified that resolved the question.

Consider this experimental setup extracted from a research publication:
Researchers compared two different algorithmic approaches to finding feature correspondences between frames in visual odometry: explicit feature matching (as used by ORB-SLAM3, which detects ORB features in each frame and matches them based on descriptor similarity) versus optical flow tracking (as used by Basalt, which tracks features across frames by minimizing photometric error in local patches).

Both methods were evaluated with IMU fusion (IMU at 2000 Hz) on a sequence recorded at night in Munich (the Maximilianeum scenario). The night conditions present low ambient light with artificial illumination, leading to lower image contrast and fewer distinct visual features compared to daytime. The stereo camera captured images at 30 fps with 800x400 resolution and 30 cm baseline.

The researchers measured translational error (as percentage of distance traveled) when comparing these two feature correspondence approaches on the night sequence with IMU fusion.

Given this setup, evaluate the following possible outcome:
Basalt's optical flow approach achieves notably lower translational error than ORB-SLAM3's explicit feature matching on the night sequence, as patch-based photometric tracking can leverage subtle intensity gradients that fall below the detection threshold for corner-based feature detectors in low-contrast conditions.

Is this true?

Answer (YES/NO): NO